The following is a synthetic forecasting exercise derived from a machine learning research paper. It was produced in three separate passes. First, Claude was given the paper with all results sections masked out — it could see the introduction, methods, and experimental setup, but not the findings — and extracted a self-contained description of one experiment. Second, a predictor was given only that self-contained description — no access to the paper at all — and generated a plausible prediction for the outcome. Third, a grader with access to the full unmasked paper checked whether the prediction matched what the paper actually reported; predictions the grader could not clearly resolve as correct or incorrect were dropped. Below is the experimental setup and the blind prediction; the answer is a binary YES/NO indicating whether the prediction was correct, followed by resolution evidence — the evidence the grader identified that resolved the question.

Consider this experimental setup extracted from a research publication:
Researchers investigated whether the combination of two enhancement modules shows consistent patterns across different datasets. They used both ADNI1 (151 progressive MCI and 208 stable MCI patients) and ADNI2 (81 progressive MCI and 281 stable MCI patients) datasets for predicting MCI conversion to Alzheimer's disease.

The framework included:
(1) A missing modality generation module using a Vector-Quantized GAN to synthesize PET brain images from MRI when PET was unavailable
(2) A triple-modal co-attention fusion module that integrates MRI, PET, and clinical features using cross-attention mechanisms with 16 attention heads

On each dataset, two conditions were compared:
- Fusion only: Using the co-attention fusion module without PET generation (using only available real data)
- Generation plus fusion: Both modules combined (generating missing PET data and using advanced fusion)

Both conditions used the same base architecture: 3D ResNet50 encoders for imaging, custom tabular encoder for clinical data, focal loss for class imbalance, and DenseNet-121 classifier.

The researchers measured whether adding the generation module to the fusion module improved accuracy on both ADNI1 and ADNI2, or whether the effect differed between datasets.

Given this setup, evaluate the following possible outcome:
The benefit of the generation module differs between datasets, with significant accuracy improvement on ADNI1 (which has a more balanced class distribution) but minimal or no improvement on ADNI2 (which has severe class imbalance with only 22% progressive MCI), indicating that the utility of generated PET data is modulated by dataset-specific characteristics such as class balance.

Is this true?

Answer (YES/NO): NO